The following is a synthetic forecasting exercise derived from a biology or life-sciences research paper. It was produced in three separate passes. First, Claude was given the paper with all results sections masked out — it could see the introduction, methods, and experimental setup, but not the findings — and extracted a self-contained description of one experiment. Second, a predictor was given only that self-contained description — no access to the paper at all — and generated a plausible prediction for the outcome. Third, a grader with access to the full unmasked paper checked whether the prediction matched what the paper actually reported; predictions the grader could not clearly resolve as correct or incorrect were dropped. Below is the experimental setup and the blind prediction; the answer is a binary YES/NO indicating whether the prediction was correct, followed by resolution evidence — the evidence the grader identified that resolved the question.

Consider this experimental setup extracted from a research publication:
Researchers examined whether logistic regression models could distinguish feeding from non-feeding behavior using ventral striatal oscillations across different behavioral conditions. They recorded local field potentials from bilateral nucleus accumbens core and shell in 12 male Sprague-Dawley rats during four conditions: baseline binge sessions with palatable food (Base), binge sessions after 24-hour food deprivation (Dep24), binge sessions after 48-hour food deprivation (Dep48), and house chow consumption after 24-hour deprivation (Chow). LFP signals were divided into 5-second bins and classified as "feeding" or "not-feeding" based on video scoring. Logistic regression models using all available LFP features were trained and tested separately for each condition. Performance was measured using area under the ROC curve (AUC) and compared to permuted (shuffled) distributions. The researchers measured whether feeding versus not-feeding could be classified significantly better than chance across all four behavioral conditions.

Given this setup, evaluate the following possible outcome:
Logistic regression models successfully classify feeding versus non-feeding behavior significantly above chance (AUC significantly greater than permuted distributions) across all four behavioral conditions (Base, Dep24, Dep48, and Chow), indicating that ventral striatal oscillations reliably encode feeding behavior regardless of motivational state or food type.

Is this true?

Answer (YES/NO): YES